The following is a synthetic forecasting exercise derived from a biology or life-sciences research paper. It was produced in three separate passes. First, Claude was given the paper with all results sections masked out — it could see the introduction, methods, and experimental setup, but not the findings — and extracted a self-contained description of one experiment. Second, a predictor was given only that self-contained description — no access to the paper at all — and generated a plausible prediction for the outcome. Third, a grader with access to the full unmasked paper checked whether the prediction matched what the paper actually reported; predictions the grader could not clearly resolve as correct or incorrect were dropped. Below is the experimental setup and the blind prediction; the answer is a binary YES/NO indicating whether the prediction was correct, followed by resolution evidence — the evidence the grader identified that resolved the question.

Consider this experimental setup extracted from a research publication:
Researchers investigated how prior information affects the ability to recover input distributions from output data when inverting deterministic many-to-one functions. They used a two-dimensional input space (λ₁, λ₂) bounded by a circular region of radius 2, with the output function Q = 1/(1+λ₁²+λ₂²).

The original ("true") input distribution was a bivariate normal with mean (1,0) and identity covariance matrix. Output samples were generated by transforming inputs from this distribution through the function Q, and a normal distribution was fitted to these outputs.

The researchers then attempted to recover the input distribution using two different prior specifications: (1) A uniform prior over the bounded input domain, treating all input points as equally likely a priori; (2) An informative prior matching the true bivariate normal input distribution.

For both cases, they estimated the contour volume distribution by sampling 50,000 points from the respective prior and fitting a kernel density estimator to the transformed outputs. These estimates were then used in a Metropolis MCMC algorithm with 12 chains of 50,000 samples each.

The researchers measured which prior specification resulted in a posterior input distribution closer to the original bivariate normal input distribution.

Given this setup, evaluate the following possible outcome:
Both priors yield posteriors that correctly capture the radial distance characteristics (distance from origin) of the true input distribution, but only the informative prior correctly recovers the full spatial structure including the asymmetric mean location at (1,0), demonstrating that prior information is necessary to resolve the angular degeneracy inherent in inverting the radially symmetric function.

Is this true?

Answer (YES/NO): YES